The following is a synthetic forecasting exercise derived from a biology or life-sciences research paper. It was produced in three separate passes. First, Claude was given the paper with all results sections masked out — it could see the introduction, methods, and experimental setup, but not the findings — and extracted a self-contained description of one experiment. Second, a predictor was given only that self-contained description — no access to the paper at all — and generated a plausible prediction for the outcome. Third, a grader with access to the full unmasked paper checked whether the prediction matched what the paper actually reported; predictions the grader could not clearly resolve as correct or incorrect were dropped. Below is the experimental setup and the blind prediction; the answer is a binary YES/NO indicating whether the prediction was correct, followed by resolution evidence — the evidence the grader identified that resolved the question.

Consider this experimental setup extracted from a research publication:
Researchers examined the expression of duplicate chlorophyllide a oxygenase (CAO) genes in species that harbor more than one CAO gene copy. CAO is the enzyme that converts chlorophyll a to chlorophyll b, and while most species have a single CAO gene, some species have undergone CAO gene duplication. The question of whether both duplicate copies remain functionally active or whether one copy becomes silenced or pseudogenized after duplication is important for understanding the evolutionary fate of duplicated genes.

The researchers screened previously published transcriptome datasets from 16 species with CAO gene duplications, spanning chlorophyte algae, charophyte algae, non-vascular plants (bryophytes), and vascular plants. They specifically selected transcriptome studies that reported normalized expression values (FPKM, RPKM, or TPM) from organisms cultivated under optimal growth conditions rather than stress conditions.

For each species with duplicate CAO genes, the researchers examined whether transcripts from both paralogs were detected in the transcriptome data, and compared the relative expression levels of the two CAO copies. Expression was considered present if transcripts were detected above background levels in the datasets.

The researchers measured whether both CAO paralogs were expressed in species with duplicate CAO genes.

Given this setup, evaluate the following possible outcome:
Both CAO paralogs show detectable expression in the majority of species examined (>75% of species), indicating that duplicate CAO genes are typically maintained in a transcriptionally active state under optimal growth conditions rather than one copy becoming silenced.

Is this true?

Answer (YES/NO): YES